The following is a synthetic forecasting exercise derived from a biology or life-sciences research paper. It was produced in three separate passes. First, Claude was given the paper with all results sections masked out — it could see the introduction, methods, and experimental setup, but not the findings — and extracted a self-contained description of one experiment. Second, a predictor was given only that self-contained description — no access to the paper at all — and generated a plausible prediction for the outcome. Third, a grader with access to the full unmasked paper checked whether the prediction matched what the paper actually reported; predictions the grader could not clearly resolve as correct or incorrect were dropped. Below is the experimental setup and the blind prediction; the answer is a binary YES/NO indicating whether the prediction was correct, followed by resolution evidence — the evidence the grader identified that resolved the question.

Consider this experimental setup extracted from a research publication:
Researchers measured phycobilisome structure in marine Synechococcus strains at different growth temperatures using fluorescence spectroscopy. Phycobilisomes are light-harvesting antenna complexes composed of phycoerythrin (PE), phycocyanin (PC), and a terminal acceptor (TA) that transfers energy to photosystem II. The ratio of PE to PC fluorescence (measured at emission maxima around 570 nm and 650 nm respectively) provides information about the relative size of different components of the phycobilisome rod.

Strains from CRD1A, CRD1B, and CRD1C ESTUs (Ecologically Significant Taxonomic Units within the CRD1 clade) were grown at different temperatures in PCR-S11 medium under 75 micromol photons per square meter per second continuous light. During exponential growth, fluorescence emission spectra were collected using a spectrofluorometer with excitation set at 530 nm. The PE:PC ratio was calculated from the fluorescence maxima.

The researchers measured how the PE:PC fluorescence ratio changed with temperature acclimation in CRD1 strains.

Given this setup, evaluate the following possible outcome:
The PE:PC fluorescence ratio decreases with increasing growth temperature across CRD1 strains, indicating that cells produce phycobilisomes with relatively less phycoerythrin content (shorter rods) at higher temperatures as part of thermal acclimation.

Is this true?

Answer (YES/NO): NO